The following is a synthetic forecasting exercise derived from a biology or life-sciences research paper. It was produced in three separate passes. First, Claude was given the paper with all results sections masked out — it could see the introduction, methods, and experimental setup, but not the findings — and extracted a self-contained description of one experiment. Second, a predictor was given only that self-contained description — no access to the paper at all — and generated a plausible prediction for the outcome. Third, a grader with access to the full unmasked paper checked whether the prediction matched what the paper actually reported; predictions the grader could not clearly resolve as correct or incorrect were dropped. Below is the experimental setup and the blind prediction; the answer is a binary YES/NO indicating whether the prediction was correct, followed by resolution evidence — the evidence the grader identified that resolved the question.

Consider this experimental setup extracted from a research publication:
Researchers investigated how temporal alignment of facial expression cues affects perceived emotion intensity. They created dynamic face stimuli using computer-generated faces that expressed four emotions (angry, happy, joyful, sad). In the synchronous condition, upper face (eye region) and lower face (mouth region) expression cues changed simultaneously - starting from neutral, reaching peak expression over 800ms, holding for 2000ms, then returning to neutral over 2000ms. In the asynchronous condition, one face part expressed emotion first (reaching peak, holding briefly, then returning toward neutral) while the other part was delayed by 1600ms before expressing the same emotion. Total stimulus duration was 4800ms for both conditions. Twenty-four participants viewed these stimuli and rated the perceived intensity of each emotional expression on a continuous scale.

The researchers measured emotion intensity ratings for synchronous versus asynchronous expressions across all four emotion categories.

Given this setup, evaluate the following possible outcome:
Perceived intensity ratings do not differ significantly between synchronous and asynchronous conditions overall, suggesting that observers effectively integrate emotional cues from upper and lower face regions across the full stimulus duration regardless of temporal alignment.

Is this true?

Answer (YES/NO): NO